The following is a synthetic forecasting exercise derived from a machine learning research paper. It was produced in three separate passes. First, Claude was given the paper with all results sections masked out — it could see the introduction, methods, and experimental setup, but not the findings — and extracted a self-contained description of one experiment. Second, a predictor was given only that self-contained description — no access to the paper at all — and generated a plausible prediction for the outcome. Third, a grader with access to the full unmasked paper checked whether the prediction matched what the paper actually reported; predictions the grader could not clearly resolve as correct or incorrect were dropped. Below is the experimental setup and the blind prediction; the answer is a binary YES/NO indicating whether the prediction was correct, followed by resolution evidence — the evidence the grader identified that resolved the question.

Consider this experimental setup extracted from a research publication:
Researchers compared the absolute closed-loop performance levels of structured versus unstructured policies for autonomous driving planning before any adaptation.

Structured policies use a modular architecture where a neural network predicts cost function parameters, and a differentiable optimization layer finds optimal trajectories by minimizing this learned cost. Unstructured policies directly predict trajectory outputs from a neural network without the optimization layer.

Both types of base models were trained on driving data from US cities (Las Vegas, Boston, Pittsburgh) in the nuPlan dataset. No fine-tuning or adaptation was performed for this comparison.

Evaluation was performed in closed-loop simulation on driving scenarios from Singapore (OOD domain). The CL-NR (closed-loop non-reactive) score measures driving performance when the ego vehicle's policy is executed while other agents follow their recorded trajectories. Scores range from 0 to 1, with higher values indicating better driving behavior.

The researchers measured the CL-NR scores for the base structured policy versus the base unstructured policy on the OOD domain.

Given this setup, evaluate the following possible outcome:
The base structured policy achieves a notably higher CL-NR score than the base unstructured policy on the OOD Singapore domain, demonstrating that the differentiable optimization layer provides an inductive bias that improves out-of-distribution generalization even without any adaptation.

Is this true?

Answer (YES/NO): YES